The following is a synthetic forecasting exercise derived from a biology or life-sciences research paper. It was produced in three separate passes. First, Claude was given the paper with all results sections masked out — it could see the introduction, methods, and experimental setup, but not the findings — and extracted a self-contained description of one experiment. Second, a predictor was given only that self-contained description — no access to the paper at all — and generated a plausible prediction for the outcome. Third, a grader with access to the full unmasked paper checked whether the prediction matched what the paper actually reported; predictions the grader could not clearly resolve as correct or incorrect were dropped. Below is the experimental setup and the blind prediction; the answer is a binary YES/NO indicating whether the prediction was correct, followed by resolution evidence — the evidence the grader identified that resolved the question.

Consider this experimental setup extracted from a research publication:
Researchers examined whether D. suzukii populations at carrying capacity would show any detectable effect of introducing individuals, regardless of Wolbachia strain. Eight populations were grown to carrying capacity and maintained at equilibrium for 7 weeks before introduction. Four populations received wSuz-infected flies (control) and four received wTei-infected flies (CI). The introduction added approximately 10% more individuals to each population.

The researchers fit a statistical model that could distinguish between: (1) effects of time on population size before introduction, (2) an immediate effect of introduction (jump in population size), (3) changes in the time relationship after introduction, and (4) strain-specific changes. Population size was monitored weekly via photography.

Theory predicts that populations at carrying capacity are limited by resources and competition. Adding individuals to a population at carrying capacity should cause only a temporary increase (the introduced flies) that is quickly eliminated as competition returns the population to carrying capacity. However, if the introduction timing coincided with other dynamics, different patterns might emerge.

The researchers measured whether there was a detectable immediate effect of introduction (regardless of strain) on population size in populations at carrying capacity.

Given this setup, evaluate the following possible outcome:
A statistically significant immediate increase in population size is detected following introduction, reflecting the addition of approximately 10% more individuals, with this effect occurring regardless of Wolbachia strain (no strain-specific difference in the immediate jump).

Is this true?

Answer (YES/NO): YES